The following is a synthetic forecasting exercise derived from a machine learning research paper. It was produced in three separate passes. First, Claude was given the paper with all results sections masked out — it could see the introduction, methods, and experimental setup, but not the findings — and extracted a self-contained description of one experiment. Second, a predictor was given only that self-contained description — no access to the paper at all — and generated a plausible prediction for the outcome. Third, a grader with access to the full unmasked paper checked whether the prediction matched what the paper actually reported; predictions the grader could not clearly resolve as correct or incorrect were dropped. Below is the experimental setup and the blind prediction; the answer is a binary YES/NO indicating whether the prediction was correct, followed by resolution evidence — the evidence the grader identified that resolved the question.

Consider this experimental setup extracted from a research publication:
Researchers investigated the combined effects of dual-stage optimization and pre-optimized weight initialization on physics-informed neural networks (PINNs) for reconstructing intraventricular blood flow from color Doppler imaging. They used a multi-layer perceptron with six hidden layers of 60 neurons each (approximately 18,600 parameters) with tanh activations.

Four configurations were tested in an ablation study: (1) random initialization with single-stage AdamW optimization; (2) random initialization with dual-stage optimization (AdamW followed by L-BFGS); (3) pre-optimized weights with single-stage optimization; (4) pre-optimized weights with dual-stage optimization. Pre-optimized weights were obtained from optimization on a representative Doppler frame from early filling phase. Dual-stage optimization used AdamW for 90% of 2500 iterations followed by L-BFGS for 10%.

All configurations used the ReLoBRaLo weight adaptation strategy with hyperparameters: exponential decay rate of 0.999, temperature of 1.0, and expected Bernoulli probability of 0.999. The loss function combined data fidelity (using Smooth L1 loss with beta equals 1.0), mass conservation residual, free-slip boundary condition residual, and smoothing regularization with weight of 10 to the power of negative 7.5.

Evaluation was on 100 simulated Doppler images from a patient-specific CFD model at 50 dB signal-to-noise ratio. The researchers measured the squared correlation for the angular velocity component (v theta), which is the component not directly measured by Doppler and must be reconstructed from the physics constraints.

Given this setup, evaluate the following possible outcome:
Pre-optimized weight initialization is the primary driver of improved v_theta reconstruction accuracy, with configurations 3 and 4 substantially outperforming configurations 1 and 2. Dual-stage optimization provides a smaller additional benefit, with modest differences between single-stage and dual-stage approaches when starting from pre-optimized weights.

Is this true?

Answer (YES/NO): NO